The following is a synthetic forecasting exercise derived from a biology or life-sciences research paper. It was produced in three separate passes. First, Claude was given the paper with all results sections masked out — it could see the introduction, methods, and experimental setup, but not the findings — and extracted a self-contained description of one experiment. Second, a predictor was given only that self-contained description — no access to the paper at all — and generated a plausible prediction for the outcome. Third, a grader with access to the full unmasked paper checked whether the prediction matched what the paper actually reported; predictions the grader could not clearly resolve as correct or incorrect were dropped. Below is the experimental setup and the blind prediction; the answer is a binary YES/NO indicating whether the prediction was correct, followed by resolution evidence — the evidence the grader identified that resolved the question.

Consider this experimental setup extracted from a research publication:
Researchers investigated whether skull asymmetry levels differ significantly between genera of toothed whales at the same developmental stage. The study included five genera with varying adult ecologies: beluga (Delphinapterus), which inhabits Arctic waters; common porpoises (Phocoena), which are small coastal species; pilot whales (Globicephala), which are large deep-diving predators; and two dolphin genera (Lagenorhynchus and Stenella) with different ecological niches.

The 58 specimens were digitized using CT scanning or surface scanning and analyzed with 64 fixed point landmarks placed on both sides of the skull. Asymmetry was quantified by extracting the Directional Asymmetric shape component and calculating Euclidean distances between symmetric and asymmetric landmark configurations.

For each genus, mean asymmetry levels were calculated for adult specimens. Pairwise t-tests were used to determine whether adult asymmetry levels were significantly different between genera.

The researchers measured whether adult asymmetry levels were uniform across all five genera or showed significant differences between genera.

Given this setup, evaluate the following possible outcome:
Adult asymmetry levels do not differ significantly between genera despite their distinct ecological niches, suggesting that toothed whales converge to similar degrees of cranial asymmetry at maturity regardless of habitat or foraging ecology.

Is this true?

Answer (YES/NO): NO